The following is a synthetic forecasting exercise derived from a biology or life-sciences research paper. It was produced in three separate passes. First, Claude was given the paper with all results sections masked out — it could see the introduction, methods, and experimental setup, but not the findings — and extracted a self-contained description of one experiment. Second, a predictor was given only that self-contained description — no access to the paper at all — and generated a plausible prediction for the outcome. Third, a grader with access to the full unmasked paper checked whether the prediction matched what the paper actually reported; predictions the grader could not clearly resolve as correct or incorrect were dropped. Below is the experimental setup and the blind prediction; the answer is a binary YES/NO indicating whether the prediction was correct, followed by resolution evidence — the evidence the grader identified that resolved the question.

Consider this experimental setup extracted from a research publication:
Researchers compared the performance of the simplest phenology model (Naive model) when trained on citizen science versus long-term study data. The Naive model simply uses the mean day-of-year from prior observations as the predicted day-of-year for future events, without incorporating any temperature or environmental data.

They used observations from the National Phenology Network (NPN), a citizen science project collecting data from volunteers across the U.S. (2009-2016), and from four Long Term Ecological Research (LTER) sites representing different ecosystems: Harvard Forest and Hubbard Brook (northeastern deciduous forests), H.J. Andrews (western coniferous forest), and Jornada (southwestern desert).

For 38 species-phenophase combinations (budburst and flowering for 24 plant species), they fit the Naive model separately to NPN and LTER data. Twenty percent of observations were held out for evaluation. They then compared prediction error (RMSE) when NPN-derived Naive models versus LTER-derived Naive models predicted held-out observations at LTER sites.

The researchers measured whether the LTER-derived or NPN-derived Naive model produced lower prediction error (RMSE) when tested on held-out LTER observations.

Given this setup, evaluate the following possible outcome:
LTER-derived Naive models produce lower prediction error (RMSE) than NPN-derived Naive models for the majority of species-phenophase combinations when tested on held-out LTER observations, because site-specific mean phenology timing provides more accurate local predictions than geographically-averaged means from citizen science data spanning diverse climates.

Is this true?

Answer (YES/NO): YES